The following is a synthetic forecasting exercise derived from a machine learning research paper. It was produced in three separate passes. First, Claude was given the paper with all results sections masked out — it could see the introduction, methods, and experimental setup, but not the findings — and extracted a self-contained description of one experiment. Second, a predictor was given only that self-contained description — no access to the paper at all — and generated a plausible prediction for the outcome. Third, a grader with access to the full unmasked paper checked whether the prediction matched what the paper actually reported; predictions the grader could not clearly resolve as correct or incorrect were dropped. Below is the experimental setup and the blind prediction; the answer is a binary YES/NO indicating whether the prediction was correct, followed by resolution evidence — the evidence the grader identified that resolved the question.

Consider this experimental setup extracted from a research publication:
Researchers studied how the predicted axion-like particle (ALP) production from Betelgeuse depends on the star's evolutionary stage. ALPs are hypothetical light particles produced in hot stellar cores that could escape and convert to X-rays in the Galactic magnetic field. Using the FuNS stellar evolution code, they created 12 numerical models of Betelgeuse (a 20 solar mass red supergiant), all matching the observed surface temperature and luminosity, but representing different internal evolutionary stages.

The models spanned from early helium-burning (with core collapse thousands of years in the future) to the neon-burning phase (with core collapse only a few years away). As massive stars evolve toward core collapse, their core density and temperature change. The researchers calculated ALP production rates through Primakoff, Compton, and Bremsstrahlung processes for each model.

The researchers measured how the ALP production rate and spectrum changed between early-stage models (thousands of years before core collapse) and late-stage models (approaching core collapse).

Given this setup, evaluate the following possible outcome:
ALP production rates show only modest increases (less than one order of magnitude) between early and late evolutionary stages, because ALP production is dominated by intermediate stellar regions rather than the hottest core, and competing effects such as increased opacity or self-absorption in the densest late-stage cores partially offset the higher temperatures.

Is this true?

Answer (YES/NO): NO